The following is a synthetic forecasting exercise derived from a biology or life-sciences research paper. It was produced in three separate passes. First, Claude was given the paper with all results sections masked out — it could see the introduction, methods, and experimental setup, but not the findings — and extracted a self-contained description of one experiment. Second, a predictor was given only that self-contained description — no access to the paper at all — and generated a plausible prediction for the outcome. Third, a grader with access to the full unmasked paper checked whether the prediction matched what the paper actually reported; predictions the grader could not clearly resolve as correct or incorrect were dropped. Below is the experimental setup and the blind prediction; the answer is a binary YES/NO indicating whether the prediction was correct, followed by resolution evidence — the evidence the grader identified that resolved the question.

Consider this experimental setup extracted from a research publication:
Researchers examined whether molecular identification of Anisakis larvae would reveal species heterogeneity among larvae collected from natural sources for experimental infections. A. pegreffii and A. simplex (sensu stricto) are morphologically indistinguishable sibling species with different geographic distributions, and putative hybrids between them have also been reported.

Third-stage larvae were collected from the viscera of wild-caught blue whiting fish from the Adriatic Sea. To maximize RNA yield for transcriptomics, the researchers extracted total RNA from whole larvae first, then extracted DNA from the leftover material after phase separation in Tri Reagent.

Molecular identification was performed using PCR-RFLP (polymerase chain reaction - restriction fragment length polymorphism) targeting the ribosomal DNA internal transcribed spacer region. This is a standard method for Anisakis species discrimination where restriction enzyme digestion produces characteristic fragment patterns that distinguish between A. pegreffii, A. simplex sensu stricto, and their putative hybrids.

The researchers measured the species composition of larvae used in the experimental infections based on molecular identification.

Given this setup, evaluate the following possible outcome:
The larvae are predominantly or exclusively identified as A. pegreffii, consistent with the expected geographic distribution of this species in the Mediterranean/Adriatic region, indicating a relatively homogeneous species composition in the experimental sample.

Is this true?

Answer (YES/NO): YES